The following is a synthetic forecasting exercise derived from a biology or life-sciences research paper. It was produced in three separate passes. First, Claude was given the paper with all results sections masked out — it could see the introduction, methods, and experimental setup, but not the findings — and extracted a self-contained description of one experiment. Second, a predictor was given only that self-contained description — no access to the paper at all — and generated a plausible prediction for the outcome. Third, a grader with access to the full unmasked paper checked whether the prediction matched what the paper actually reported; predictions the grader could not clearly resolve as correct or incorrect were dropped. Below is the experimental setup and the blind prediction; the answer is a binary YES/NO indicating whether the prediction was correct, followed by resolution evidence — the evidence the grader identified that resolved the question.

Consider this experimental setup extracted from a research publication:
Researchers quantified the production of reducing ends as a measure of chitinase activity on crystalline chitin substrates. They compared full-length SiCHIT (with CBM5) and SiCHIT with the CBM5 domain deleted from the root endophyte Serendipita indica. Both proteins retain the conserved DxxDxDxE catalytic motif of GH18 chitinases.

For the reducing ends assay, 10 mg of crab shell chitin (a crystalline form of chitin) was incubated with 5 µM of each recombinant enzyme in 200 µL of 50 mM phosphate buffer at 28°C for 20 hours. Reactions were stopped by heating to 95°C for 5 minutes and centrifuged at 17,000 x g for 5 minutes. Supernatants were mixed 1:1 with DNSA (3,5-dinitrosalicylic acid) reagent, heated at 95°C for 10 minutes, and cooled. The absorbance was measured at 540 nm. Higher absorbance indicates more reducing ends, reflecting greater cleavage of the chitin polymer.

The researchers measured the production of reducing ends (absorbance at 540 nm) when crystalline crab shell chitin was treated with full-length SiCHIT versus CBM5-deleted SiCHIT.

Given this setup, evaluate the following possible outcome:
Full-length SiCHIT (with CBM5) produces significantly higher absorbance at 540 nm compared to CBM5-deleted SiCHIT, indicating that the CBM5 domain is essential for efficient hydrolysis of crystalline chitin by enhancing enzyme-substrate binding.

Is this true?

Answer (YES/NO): NO